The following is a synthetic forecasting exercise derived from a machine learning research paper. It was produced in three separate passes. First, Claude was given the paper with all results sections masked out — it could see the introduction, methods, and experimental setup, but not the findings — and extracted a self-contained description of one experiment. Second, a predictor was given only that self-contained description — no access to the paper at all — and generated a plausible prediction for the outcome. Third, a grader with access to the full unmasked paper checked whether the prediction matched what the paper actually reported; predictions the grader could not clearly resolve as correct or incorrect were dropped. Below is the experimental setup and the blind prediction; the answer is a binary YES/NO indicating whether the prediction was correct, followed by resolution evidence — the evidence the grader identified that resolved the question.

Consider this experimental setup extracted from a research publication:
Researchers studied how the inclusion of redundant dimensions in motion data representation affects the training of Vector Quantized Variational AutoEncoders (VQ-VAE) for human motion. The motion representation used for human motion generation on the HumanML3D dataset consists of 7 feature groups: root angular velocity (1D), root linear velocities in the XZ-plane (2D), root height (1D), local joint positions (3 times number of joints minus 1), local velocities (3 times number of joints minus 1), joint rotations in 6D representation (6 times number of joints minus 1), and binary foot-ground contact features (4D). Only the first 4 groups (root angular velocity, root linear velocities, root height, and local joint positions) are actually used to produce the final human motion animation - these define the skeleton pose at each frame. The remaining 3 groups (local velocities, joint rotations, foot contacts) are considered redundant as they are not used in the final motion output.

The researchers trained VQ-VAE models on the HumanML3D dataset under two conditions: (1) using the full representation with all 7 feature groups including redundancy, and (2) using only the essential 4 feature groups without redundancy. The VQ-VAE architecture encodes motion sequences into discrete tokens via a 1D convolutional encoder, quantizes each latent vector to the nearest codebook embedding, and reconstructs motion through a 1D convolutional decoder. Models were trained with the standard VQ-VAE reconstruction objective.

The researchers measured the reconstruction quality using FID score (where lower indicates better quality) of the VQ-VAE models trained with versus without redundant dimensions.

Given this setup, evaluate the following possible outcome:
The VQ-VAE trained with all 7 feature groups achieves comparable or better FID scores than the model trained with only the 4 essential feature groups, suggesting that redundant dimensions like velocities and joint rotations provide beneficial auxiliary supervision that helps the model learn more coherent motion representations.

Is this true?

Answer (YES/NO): YES